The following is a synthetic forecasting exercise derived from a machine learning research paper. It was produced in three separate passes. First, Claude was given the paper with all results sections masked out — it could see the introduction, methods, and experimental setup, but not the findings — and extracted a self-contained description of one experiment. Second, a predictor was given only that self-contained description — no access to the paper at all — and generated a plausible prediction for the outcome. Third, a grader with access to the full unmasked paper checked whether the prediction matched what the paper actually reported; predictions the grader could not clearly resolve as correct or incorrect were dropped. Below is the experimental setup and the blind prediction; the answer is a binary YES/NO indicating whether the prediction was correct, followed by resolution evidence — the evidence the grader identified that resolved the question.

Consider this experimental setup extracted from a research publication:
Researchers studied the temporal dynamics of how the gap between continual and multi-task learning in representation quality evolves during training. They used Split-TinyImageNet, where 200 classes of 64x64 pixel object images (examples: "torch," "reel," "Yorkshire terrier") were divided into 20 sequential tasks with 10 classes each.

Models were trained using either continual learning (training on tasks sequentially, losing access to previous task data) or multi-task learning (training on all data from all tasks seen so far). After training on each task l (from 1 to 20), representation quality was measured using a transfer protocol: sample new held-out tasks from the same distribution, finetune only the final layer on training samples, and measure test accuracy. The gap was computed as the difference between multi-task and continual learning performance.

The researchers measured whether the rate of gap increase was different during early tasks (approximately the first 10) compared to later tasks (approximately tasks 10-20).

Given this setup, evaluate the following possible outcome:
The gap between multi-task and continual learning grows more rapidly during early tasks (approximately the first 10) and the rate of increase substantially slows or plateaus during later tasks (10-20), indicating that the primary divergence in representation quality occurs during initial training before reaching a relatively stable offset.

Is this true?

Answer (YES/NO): YES